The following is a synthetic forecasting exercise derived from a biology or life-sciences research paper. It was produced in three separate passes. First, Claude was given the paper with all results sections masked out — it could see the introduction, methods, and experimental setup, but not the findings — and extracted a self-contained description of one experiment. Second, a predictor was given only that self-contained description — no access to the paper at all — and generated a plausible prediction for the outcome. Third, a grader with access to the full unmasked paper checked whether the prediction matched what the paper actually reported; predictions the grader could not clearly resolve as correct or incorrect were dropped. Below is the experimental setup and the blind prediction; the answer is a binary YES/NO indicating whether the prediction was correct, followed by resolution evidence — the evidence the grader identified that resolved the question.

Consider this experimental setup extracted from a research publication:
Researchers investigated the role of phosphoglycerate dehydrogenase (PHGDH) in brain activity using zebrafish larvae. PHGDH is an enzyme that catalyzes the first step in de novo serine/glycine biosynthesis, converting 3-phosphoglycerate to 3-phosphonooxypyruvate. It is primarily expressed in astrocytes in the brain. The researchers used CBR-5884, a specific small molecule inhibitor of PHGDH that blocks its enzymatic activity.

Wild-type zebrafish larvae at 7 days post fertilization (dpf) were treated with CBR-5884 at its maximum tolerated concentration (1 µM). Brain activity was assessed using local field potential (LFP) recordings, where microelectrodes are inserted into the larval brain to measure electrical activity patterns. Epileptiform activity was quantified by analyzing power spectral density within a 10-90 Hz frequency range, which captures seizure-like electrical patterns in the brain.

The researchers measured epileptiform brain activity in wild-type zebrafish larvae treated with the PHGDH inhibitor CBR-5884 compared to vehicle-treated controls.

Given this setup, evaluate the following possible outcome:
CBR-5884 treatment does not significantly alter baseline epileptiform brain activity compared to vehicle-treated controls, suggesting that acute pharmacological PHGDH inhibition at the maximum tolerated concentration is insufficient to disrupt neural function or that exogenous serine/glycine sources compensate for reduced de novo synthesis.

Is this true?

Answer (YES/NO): NO